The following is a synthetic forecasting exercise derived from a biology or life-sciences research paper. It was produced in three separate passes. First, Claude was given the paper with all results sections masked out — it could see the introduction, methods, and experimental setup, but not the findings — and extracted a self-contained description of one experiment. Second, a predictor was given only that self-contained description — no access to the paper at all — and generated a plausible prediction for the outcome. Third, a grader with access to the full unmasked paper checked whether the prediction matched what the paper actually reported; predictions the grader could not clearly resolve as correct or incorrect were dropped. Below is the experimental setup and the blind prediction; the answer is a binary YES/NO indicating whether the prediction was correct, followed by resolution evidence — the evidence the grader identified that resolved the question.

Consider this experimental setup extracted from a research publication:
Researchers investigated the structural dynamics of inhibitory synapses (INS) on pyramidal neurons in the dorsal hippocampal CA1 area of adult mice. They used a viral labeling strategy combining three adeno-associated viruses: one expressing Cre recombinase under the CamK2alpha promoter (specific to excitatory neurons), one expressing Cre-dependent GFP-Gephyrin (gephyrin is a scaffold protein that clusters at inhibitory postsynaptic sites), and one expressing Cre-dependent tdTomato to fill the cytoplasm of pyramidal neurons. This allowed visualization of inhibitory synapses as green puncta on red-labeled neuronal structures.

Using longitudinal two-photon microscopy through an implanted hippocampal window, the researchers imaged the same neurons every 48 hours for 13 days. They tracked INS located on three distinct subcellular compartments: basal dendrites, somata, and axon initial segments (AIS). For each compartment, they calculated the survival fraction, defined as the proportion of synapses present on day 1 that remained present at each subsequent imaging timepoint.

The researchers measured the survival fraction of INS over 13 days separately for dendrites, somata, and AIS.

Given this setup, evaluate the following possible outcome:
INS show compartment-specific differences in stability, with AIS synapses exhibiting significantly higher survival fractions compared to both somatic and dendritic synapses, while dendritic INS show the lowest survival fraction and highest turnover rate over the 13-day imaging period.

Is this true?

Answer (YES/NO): NO